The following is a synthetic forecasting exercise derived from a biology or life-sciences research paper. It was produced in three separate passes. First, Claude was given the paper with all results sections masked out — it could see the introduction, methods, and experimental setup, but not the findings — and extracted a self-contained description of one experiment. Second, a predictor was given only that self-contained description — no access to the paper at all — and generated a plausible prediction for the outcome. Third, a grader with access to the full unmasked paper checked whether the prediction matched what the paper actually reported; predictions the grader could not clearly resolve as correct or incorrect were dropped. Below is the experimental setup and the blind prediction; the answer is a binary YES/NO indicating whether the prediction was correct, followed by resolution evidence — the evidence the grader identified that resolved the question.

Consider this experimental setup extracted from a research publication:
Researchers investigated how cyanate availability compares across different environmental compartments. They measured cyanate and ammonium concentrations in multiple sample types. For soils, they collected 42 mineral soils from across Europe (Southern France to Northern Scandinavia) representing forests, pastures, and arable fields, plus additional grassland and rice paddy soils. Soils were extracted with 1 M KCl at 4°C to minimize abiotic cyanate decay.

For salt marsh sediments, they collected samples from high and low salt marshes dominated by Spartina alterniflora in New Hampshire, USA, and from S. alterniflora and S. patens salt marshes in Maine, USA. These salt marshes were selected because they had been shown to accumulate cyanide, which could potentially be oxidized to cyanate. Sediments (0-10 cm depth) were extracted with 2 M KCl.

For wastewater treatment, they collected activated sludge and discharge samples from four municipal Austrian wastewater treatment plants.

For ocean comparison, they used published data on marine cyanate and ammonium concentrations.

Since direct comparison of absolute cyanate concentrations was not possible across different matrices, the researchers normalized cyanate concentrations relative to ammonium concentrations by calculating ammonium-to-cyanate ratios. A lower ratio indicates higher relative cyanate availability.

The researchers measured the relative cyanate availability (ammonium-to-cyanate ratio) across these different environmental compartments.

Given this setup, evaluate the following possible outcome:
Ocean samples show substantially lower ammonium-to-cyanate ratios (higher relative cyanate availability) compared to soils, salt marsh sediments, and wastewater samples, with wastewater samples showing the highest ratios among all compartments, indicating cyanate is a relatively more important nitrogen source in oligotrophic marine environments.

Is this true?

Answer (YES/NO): YES